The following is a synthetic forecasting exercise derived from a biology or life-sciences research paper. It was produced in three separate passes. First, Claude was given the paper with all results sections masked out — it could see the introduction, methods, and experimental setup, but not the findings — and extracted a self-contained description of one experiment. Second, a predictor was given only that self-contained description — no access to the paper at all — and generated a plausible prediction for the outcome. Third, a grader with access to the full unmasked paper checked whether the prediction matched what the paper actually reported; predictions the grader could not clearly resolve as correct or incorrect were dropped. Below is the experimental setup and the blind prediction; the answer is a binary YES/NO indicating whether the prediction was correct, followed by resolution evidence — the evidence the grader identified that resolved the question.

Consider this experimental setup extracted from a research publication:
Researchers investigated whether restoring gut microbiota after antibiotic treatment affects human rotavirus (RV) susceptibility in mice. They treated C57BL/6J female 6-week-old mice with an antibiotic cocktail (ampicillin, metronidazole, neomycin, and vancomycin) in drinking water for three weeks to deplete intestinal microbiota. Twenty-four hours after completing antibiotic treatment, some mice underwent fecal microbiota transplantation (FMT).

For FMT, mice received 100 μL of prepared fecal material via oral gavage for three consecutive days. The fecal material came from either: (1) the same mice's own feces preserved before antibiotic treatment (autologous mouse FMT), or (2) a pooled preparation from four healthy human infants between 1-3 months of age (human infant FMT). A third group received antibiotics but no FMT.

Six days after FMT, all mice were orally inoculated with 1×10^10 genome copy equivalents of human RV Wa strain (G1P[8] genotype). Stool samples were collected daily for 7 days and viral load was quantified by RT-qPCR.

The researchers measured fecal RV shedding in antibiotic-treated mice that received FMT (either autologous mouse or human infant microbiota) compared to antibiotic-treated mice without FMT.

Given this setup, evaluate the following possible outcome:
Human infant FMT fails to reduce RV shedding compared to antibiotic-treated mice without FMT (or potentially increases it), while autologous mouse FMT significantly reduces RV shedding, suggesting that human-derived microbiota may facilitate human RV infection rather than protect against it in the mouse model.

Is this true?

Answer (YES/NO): NO